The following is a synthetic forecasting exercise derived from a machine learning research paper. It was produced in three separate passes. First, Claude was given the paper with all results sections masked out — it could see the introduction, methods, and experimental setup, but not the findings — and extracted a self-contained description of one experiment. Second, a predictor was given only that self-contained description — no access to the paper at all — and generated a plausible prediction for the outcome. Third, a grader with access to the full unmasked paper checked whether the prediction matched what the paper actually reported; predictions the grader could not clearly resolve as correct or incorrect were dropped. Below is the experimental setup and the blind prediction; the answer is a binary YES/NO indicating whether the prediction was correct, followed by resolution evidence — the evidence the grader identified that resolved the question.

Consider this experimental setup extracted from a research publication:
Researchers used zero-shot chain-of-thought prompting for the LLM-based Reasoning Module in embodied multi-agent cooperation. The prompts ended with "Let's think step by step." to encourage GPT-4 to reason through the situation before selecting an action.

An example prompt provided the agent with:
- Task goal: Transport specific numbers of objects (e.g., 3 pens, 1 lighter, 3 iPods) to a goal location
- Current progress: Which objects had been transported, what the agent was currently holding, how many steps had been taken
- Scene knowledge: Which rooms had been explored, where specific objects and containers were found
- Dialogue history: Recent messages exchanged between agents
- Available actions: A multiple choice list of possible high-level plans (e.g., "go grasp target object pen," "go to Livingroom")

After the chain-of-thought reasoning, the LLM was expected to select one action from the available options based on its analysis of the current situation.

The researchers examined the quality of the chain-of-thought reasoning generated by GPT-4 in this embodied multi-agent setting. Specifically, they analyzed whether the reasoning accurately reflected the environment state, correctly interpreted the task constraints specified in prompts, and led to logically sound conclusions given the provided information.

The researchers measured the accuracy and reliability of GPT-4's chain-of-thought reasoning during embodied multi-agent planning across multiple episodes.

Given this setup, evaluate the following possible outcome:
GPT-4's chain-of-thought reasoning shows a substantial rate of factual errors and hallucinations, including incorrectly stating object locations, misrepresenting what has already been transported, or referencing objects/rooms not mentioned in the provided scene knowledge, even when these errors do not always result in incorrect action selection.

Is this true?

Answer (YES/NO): NO